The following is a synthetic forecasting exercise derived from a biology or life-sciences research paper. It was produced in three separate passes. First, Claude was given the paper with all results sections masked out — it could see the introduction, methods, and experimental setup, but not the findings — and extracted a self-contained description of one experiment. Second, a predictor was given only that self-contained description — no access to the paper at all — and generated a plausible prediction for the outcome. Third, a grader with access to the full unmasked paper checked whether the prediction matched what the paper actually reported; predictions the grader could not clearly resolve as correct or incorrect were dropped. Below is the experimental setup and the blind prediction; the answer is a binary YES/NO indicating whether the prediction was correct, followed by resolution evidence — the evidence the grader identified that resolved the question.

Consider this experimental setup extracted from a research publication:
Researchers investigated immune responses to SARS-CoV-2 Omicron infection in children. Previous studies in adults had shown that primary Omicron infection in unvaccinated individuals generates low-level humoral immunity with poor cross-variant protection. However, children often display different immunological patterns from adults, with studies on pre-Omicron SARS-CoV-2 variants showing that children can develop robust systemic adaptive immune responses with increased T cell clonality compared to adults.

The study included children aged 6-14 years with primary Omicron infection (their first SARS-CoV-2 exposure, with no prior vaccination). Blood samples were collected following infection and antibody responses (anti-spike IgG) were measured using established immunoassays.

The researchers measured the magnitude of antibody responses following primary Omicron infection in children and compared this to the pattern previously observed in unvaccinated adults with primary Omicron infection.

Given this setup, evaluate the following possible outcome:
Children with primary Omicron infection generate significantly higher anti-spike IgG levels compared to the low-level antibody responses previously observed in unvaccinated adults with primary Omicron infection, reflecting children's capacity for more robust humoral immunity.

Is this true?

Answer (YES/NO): NO